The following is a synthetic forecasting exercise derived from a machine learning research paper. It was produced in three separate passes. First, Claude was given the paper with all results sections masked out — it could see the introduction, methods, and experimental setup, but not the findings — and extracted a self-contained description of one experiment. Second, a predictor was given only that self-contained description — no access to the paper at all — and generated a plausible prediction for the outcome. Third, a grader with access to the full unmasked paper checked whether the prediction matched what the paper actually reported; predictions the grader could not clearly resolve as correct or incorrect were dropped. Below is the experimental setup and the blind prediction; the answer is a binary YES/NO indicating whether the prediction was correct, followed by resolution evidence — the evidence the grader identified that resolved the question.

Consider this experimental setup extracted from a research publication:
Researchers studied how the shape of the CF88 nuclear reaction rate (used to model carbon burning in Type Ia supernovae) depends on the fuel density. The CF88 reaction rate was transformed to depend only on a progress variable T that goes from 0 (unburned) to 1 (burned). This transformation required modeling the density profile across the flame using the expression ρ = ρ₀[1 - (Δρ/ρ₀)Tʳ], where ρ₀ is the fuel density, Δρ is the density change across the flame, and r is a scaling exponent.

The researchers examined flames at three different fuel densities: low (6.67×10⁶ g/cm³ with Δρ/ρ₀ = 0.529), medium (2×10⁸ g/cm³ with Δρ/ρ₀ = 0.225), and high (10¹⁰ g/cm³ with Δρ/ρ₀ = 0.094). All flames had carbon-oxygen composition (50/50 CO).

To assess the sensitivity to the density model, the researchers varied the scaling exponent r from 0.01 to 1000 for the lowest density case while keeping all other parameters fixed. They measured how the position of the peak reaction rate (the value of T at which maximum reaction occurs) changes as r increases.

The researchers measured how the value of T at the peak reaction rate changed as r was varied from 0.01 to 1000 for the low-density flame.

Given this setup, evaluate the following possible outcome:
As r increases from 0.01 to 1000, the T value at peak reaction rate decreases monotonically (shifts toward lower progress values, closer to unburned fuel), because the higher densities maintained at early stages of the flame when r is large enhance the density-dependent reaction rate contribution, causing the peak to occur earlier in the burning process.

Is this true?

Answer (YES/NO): NO